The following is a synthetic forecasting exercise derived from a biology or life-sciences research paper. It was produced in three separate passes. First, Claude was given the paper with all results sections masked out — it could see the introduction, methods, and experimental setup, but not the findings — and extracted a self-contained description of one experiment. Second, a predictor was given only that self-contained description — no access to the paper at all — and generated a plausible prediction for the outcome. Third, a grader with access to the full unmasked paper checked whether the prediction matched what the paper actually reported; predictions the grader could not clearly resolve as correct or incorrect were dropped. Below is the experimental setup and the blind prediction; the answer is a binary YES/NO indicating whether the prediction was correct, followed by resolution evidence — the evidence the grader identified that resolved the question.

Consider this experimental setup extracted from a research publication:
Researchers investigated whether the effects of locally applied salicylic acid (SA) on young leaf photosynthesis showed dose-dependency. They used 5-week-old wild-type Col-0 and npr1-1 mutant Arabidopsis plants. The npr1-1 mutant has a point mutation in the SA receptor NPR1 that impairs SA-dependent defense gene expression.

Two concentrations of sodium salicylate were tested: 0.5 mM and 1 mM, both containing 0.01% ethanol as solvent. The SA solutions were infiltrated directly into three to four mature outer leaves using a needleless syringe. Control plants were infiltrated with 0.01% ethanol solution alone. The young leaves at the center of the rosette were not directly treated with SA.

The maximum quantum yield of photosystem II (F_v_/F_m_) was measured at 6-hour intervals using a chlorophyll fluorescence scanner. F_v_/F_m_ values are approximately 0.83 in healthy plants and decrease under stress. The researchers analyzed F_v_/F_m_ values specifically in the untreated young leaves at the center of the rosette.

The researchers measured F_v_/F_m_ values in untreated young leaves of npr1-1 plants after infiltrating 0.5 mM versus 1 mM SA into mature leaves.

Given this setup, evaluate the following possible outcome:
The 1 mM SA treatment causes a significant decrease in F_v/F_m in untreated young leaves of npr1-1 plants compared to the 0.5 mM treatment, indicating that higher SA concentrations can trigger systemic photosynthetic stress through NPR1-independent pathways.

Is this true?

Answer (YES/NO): NO